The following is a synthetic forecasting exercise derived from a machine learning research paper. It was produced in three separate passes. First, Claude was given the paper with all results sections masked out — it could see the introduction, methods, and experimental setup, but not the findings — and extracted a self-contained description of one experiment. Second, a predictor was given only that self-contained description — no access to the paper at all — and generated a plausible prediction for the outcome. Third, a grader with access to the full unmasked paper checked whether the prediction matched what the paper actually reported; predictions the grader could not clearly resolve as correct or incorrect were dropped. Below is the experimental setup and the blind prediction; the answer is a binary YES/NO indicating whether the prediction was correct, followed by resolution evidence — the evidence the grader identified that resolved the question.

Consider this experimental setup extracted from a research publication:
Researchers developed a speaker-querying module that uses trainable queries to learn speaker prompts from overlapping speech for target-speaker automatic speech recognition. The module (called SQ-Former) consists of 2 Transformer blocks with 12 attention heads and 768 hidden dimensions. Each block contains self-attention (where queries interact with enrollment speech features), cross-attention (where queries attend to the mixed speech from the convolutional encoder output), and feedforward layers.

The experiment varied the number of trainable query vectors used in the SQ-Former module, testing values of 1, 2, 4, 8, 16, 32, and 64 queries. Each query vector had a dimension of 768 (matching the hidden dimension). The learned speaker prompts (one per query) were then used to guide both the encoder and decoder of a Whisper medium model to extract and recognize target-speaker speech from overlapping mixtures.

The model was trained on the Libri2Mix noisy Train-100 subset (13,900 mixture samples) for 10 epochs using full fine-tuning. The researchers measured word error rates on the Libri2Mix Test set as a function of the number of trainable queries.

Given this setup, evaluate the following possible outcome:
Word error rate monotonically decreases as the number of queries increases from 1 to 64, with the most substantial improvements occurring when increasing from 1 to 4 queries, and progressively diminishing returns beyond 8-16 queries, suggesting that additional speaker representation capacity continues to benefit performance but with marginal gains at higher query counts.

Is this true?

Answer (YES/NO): NO